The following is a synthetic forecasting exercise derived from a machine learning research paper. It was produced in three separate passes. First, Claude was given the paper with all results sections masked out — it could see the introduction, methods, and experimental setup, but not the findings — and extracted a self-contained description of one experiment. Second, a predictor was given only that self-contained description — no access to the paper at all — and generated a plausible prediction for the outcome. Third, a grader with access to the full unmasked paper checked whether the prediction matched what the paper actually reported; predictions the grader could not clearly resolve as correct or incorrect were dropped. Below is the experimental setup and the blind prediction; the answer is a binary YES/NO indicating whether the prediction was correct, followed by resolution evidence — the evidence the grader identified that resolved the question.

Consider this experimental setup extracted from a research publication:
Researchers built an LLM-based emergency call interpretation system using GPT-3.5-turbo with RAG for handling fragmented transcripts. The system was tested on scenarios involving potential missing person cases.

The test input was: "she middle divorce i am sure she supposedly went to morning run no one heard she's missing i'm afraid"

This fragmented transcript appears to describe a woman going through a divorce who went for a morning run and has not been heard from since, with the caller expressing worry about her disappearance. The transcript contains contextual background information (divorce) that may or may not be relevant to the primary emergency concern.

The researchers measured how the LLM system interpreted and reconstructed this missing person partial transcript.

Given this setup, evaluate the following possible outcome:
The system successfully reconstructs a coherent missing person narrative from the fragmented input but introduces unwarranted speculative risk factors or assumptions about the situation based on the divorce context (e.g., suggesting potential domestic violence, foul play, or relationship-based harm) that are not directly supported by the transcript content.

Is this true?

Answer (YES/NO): NO